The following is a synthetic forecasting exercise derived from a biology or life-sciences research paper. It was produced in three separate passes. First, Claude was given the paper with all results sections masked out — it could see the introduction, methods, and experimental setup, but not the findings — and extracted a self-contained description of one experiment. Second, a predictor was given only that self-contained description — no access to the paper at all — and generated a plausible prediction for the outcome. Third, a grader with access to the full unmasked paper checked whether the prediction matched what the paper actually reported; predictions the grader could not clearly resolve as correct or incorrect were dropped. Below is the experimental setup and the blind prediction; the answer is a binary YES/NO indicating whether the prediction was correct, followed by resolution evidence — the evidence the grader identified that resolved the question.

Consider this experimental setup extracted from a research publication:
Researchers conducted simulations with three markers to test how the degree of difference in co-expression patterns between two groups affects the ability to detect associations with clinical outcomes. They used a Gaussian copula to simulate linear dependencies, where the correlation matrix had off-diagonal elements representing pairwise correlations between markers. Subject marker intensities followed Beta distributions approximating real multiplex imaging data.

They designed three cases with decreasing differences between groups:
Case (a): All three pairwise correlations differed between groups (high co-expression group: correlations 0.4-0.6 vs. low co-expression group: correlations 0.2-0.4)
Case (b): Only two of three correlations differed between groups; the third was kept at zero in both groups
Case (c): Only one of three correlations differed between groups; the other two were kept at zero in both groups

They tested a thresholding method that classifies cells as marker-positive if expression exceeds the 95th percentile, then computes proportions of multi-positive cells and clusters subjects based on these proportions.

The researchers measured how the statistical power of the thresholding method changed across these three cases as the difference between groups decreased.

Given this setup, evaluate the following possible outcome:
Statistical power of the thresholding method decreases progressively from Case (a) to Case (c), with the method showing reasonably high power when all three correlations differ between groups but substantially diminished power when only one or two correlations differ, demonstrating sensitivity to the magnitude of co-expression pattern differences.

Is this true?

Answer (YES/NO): YES